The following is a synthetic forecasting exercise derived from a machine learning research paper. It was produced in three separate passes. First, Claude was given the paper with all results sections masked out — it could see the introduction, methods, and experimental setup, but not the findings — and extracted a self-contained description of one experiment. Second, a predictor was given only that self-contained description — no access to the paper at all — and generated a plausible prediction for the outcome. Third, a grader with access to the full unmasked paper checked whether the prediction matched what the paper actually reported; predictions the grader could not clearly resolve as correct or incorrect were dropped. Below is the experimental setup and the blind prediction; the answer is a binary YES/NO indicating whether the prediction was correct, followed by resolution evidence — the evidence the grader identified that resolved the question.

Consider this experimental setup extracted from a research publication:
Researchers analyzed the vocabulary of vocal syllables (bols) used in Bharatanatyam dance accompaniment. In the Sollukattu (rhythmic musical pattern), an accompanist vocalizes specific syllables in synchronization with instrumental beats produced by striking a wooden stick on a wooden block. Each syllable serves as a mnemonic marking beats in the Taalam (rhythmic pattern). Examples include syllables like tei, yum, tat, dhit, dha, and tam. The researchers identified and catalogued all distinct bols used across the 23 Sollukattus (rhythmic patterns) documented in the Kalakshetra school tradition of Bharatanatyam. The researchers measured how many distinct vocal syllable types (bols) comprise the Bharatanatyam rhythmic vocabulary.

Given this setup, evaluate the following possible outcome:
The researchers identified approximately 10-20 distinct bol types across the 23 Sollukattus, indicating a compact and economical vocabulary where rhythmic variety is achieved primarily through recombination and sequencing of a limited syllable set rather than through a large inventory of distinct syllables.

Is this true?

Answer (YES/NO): NO